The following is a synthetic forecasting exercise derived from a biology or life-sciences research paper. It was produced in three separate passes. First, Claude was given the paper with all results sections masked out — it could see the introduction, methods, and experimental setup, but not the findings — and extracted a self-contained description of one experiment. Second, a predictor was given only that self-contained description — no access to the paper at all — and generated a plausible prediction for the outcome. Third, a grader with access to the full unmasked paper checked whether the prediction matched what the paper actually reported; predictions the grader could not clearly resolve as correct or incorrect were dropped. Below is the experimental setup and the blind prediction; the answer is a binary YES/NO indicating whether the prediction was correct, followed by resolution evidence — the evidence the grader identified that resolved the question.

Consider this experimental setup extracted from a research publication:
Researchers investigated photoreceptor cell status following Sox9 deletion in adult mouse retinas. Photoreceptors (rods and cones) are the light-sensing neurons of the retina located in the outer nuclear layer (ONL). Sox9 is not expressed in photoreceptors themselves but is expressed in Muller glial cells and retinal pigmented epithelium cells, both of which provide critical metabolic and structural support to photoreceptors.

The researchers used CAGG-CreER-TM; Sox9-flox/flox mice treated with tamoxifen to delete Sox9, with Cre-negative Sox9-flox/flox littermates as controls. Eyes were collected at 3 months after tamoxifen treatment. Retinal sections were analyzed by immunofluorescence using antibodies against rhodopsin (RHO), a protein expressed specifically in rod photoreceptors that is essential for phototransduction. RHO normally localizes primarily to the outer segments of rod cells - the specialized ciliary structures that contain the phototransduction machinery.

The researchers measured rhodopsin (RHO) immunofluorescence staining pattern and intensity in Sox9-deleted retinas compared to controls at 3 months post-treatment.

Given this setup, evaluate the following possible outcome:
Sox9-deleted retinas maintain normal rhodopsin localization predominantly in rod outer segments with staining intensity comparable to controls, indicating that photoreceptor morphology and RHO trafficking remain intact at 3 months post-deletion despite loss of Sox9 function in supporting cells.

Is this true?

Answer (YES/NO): NO